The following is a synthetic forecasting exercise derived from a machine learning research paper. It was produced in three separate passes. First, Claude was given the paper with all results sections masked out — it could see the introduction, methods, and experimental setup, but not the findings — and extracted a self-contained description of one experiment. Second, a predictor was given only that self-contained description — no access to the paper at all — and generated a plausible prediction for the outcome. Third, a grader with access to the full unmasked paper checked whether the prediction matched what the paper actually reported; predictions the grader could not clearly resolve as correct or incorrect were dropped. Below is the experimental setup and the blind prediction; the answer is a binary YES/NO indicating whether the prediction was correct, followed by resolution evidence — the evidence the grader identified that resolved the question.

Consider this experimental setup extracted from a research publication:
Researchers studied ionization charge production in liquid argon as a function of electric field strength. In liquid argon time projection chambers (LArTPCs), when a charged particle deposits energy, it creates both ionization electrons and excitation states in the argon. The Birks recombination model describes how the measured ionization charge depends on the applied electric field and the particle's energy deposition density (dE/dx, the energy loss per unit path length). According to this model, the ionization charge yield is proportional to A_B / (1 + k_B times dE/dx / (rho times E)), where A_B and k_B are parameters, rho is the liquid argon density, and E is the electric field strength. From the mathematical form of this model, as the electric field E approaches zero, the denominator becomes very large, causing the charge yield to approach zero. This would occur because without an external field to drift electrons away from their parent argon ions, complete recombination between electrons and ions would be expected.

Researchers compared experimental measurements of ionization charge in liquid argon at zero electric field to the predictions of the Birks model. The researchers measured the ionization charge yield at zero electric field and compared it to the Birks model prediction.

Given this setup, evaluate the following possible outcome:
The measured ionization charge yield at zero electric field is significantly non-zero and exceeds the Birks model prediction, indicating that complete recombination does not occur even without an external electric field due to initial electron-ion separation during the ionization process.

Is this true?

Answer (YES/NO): YES